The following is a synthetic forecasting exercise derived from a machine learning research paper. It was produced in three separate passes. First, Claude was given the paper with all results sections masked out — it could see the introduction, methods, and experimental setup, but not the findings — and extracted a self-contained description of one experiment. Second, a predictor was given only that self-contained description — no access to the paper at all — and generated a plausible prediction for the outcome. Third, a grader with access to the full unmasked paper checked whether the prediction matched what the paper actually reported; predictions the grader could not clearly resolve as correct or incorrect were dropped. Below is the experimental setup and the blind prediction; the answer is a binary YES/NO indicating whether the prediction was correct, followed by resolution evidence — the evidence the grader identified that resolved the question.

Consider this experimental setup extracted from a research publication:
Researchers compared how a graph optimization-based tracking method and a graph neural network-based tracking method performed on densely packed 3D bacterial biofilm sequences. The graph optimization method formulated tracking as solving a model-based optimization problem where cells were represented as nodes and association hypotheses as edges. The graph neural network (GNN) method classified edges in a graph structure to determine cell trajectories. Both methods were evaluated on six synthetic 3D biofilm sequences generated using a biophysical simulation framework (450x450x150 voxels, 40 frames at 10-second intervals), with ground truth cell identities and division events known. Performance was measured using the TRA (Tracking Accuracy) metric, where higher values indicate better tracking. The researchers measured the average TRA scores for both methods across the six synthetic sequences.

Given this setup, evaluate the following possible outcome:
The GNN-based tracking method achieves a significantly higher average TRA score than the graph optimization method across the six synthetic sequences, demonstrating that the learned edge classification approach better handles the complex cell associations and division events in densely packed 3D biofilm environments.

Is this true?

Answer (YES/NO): NO